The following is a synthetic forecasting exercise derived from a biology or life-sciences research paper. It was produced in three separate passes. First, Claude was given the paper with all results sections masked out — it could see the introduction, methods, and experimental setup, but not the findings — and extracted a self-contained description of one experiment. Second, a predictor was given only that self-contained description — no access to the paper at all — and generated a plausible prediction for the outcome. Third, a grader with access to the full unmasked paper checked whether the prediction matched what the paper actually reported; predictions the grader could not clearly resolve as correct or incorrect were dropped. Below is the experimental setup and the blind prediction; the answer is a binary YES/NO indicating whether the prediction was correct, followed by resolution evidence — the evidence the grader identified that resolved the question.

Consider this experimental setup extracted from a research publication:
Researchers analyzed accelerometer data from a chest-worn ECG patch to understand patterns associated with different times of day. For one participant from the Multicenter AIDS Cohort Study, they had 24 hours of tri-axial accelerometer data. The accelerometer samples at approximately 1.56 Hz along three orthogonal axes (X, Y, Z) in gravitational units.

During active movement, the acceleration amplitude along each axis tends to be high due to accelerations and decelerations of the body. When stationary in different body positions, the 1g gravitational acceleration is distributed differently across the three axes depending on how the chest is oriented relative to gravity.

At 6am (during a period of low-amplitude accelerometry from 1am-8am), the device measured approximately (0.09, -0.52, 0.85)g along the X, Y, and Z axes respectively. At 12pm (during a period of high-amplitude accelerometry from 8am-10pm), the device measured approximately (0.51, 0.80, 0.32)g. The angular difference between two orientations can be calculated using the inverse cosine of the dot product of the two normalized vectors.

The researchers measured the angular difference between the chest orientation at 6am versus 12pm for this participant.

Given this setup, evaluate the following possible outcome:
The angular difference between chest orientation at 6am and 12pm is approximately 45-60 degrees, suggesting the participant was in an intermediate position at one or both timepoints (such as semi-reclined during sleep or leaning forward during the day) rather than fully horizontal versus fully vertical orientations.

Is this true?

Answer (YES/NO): NO